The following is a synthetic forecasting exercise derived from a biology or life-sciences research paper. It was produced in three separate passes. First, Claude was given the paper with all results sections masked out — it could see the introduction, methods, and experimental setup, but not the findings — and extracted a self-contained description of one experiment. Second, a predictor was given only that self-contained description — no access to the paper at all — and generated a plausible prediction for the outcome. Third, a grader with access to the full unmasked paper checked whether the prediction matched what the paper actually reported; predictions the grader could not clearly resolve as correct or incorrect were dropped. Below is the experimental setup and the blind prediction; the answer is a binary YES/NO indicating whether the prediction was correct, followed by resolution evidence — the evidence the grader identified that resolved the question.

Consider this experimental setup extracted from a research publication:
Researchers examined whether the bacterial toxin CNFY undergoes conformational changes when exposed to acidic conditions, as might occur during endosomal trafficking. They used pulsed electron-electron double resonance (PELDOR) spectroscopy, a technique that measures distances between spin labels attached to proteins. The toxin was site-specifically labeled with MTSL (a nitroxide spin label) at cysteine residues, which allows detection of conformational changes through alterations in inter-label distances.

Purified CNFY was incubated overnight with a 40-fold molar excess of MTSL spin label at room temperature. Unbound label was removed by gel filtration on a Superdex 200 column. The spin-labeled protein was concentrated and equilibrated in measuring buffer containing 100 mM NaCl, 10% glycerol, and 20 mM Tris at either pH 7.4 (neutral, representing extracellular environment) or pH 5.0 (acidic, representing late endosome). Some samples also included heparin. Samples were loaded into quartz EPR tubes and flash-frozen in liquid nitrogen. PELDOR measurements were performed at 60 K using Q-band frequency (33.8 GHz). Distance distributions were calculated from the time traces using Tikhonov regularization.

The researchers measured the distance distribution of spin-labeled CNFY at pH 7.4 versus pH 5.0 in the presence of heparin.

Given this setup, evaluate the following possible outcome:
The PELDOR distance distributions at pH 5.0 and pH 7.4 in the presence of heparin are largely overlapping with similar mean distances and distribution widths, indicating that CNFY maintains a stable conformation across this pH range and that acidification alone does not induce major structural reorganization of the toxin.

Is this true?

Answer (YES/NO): NO